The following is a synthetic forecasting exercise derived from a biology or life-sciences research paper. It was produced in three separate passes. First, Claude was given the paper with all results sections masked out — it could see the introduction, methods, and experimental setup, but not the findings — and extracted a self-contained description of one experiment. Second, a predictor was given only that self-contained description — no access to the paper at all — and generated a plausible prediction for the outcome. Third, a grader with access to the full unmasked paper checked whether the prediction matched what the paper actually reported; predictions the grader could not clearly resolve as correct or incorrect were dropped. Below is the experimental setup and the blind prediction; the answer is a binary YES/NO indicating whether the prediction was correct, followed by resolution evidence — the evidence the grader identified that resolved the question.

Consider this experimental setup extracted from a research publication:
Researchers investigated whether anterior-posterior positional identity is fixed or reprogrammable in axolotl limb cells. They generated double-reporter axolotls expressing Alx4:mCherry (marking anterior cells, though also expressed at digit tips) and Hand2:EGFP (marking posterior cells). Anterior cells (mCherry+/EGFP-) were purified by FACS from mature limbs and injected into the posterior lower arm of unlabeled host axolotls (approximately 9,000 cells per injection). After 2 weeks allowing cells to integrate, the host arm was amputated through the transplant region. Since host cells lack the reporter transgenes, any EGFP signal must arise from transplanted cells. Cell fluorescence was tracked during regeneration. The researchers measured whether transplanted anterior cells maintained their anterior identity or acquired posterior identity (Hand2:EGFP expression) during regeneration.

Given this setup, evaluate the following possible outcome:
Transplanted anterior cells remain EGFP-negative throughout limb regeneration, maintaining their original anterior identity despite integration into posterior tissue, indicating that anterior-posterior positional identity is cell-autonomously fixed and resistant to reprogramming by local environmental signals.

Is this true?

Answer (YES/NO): NO